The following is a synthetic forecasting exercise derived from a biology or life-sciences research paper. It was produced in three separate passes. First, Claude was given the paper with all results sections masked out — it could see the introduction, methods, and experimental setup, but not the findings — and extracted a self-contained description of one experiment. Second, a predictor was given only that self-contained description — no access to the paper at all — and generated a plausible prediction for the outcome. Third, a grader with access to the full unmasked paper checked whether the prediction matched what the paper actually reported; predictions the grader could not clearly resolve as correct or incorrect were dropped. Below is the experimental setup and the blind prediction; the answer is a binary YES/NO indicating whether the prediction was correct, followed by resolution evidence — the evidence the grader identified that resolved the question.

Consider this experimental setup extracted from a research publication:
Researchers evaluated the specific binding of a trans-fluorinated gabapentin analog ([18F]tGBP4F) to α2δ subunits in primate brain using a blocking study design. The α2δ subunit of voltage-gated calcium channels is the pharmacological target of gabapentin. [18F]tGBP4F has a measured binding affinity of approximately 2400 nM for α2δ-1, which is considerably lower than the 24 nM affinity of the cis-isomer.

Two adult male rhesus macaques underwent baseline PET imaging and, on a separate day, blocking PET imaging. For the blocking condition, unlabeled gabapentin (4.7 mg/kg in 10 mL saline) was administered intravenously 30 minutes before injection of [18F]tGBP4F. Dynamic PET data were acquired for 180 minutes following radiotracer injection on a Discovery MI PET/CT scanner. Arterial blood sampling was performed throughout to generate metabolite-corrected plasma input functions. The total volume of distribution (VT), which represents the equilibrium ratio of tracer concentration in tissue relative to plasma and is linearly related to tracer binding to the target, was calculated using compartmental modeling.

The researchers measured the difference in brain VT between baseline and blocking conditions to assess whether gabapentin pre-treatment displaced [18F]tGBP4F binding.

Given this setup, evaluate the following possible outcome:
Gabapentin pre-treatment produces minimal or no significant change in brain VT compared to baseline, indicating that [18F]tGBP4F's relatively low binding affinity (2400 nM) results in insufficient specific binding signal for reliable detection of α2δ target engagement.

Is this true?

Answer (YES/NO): YES